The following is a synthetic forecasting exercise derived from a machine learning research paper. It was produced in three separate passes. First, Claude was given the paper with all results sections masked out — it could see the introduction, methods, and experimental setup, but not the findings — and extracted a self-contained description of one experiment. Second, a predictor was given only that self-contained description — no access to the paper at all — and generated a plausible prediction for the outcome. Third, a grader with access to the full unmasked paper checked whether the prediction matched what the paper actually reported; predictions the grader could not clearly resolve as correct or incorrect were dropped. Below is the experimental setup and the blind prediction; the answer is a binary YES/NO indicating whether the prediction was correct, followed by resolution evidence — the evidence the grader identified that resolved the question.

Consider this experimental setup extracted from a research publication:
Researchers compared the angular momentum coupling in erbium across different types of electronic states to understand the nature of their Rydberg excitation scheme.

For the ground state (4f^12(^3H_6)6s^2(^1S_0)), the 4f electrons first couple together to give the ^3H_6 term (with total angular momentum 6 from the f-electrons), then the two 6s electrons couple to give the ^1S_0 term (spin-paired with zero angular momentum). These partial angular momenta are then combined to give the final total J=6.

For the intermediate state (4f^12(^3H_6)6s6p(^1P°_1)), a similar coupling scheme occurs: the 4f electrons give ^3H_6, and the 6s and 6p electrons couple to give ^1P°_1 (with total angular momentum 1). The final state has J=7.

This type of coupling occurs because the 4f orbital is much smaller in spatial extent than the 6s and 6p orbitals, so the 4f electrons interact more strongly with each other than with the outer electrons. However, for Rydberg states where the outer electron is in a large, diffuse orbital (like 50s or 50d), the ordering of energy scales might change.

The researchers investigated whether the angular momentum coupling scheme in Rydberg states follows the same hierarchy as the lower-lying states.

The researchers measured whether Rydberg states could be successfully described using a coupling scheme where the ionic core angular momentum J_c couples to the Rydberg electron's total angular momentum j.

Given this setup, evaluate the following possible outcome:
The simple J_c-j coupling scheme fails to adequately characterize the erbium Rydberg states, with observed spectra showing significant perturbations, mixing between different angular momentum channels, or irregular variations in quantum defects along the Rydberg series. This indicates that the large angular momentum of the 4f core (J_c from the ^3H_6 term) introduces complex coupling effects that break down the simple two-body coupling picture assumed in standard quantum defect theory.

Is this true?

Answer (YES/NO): NO